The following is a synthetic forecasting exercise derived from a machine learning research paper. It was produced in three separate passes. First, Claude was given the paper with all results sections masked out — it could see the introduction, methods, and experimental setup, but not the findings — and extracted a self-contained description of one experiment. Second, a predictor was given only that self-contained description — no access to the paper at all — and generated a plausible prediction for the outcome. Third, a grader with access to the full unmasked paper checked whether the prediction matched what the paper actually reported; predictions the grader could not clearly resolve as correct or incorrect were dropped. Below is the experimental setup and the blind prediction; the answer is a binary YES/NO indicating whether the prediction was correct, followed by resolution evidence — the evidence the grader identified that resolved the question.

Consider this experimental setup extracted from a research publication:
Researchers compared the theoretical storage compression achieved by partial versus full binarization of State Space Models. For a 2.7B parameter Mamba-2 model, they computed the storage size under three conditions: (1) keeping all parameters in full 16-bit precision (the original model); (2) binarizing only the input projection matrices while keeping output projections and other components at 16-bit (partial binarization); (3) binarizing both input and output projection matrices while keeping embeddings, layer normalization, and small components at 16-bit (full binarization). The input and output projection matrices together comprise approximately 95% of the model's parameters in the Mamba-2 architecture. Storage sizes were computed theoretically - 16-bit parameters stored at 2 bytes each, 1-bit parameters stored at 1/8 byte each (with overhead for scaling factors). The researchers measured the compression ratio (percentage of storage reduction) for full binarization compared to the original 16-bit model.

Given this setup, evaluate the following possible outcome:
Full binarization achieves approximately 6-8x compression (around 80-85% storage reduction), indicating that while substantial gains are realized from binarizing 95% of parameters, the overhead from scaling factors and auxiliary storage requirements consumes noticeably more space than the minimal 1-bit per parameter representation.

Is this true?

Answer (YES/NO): NO